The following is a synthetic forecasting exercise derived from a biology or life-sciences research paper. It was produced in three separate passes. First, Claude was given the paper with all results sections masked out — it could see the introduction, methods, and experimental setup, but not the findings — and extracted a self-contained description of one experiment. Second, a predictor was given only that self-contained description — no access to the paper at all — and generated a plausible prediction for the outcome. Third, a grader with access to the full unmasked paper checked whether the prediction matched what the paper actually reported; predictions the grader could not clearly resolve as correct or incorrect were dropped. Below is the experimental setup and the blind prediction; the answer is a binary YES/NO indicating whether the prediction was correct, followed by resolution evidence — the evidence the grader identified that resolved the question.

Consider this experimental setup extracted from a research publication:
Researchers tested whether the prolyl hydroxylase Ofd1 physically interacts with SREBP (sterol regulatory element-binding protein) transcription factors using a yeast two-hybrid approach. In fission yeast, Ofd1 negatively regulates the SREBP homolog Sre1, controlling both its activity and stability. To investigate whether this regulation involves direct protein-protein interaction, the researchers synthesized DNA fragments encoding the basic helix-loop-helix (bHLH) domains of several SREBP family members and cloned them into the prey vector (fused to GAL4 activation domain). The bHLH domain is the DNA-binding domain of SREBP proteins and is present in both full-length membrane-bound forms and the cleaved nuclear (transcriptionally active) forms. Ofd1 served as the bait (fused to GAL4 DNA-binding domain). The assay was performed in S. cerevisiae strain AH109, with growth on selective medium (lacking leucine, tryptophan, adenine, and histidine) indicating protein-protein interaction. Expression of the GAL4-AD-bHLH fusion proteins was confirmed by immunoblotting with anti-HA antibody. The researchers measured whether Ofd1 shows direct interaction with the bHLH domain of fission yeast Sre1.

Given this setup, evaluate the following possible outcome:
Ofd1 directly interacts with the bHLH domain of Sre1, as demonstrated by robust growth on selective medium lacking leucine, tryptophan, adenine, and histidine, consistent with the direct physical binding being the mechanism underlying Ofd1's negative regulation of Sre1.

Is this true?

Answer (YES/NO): NO